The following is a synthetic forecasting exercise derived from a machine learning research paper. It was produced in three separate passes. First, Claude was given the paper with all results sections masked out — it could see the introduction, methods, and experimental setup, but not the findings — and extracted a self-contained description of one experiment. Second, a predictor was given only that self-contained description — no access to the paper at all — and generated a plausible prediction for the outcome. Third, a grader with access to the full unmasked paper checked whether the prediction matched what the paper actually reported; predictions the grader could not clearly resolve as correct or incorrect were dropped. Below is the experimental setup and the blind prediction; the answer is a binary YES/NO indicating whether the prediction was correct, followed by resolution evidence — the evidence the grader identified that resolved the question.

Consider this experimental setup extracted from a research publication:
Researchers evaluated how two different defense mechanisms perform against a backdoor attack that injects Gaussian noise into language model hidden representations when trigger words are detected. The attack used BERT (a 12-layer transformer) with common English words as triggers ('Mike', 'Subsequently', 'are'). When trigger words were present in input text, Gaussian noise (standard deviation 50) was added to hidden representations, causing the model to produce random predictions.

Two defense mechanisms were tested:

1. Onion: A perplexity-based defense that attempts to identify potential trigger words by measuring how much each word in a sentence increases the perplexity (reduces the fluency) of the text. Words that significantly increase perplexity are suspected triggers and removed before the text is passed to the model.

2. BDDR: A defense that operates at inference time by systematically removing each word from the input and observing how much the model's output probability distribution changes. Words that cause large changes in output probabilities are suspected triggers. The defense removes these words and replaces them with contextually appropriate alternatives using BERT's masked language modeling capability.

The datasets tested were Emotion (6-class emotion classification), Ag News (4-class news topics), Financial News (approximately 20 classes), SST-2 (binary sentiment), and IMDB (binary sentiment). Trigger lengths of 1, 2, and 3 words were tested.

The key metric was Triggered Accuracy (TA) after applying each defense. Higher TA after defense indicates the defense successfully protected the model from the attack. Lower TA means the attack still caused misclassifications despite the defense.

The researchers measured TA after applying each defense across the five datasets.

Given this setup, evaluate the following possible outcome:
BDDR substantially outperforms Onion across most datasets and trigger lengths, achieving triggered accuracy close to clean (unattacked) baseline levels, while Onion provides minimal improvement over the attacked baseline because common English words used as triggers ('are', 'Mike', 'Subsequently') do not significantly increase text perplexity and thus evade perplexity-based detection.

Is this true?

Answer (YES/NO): NO